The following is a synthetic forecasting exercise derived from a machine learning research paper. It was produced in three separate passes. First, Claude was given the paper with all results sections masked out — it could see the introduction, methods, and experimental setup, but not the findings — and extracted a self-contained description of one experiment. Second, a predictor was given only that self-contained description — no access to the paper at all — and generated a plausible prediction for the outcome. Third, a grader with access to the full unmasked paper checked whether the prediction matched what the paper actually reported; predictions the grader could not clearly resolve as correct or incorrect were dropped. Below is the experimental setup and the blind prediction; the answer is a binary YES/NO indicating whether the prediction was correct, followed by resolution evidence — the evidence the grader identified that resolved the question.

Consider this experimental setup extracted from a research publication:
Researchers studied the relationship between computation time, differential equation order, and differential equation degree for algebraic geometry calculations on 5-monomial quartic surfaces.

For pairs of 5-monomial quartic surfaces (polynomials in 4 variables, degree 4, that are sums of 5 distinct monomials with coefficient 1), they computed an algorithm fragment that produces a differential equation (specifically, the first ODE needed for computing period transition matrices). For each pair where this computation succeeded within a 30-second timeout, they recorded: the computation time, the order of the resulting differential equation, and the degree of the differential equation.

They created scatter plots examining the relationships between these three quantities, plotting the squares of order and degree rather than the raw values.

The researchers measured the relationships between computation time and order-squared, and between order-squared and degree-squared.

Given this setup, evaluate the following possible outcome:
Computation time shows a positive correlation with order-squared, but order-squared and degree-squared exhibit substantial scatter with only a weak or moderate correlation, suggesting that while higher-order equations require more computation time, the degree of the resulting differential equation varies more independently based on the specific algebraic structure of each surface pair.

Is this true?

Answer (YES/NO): NO